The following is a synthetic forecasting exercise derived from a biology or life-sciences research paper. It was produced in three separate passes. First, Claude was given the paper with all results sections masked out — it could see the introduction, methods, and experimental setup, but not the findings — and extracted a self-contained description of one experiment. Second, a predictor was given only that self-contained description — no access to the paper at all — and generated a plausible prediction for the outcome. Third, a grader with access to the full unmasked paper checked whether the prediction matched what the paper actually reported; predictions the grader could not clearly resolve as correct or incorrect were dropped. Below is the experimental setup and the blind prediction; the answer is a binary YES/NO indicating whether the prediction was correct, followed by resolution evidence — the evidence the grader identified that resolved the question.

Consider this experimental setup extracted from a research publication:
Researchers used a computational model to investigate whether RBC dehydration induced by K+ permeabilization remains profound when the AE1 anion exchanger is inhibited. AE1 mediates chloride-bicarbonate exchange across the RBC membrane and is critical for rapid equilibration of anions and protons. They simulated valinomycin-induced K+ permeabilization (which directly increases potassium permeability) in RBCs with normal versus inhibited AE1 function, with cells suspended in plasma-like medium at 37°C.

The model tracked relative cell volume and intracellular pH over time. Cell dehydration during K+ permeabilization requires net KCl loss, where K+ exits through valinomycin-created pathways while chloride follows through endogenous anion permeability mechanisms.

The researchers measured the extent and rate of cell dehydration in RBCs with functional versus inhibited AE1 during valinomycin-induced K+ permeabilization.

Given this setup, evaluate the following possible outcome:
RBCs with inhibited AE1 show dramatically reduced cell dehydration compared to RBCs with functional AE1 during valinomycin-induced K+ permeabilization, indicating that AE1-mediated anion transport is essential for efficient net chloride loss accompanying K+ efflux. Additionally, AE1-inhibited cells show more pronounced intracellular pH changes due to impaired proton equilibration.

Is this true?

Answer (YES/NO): NO